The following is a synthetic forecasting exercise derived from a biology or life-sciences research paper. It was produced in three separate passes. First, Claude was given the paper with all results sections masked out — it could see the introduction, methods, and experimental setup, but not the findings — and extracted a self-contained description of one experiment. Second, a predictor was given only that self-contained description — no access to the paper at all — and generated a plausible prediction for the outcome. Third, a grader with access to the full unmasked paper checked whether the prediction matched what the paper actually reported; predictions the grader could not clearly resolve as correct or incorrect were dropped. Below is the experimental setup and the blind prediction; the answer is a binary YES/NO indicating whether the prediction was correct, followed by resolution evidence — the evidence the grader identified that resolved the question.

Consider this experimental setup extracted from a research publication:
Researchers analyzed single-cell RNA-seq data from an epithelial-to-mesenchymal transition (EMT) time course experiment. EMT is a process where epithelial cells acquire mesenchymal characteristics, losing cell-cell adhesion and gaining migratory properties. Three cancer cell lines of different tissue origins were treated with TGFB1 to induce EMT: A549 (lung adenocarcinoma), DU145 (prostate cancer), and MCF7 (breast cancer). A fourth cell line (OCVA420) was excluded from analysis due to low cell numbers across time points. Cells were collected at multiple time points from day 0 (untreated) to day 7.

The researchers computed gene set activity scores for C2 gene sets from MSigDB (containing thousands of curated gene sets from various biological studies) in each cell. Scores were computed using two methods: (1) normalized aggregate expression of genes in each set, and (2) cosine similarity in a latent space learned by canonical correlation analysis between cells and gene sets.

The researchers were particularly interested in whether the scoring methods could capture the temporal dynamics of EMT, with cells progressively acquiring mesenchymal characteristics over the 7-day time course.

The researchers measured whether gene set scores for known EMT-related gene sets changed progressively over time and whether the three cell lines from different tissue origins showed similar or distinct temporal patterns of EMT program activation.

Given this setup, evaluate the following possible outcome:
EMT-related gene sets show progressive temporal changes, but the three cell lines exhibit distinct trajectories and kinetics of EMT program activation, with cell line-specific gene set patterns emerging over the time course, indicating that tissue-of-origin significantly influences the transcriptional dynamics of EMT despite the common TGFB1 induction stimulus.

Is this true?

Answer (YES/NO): NO